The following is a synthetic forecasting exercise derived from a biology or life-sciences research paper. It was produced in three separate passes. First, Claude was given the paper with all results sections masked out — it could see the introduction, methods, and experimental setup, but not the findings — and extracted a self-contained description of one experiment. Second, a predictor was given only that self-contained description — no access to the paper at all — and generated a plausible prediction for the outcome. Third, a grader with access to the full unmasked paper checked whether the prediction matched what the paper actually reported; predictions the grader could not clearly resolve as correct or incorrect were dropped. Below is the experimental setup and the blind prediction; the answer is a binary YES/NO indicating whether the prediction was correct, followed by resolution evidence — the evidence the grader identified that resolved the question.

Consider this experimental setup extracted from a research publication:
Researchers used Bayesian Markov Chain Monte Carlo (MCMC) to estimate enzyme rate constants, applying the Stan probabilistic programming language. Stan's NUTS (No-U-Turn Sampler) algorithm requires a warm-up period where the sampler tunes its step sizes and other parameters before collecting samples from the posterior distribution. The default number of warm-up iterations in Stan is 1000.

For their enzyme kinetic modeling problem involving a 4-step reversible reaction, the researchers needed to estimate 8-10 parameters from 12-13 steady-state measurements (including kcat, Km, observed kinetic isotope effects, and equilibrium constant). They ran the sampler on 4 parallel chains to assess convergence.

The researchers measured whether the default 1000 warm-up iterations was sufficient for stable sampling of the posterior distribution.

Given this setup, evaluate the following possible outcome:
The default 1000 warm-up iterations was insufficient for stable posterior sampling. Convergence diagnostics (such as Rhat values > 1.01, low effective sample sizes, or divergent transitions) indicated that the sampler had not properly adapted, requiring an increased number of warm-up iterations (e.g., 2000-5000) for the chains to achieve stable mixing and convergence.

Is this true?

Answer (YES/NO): NO